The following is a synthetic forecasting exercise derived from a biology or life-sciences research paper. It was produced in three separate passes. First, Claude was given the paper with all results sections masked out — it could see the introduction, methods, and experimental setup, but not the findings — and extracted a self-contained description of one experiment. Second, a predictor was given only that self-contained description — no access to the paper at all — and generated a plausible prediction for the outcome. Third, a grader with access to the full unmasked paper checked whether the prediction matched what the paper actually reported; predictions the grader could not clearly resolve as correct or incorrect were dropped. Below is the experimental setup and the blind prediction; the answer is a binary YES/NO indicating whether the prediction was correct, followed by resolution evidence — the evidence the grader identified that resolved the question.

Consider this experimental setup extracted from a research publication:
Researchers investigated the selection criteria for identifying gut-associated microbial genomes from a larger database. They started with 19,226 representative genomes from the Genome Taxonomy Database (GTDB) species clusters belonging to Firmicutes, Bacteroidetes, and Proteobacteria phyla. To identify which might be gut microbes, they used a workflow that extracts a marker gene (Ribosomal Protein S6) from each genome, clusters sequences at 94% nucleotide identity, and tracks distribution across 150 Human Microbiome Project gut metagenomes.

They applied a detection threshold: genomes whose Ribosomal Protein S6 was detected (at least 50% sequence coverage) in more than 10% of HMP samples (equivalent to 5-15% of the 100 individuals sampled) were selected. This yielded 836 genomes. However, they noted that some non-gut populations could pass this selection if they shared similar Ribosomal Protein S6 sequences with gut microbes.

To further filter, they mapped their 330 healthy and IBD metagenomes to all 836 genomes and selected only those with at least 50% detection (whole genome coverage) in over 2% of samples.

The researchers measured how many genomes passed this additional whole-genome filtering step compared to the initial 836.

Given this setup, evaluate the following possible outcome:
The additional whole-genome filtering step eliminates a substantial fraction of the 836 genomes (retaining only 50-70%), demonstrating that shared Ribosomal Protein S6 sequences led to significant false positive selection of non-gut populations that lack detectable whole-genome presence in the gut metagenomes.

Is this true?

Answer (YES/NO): NO